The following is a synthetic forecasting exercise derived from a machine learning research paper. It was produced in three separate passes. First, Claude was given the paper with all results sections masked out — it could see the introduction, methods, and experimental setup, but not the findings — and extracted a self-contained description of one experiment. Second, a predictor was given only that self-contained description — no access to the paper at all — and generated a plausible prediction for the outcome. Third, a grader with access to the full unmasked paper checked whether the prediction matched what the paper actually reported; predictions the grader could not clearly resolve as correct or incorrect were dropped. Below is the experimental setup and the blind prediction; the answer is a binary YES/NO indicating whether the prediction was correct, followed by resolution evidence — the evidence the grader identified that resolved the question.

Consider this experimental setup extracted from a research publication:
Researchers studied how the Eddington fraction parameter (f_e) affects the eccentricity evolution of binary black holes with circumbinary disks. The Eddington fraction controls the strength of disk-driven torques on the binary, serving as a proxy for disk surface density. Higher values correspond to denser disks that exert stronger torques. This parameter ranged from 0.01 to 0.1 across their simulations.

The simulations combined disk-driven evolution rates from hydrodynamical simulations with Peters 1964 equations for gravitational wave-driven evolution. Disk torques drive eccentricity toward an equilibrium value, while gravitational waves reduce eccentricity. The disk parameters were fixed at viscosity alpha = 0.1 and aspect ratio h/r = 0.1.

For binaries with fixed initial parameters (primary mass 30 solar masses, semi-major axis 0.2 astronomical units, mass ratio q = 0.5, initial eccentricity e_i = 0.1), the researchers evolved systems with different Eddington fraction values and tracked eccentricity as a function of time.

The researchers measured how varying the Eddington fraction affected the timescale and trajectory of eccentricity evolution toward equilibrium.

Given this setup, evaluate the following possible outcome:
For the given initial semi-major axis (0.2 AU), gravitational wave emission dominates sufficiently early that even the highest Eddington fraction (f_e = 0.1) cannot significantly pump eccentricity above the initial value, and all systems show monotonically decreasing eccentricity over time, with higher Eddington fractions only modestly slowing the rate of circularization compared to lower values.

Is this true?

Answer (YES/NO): NO